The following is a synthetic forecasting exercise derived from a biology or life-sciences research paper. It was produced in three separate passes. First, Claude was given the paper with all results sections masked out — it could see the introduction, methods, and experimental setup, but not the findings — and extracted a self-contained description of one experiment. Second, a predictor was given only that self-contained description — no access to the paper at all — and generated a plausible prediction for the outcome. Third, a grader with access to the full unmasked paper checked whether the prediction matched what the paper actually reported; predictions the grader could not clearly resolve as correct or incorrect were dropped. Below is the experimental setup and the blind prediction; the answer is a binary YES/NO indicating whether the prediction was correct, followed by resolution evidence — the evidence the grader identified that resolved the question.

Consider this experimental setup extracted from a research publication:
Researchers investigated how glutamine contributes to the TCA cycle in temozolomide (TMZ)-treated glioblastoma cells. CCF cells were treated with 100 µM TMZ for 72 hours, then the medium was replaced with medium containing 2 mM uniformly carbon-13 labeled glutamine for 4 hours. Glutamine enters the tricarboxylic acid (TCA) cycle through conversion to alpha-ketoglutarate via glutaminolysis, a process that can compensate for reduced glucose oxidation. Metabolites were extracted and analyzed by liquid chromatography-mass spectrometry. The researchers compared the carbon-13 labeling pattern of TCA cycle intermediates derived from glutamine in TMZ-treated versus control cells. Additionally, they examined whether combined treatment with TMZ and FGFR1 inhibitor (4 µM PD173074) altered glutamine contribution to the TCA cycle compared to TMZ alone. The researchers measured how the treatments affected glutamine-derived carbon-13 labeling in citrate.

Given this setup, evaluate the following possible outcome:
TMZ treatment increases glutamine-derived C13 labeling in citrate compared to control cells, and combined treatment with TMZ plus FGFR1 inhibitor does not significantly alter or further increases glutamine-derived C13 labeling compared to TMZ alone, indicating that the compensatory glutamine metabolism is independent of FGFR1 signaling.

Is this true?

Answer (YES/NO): NO